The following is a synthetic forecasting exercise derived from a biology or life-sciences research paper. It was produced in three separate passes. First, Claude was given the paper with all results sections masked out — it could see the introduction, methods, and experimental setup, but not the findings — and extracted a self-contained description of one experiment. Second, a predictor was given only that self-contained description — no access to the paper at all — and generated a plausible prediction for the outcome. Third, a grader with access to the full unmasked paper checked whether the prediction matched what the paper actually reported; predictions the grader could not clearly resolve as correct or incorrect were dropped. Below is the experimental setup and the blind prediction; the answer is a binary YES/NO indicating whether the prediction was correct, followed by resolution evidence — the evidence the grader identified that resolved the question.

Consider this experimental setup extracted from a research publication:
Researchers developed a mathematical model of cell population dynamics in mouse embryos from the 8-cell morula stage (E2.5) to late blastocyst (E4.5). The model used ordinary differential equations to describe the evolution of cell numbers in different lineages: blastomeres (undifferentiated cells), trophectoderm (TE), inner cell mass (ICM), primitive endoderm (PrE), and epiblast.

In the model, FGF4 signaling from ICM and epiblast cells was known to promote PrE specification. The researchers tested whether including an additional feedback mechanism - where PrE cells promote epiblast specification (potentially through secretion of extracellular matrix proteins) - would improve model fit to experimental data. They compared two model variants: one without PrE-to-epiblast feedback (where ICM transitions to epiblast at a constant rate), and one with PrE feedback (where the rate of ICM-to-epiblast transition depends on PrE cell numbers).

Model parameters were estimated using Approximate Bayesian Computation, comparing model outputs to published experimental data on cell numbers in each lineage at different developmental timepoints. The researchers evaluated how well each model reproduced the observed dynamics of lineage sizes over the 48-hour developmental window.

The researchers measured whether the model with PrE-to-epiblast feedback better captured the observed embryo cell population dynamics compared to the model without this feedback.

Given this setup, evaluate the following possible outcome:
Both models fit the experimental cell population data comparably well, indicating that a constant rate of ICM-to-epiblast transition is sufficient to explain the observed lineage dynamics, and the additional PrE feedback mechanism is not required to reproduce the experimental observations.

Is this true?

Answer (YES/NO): NO